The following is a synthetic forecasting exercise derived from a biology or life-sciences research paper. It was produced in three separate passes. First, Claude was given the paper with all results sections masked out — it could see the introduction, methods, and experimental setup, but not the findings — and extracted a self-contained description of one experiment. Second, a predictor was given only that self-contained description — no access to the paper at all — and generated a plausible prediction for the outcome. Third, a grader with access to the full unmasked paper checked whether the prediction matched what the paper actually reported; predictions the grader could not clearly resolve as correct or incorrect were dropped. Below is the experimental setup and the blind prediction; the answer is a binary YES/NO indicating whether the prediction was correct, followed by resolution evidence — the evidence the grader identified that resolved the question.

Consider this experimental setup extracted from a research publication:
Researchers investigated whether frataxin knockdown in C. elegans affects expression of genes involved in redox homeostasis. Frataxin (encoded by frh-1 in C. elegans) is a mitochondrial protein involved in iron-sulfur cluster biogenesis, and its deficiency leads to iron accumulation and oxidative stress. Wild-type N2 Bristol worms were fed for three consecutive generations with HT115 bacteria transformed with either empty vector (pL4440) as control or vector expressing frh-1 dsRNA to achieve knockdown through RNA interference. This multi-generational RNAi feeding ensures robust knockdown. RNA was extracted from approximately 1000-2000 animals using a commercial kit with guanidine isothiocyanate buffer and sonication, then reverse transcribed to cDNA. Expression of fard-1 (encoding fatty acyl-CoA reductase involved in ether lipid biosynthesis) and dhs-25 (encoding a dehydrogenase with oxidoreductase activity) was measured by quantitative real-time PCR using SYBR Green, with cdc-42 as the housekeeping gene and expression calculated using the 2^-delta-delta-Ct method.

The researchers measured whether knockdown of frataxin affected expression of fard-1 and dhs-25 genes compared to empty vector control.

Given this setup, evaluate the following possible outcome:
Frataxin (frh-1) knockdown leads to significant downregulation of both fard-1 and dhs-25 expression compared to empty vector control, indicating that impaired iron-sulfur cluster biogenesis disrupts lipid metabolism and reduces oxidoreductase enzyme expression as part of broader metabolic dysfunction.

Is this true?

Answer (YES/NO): NO